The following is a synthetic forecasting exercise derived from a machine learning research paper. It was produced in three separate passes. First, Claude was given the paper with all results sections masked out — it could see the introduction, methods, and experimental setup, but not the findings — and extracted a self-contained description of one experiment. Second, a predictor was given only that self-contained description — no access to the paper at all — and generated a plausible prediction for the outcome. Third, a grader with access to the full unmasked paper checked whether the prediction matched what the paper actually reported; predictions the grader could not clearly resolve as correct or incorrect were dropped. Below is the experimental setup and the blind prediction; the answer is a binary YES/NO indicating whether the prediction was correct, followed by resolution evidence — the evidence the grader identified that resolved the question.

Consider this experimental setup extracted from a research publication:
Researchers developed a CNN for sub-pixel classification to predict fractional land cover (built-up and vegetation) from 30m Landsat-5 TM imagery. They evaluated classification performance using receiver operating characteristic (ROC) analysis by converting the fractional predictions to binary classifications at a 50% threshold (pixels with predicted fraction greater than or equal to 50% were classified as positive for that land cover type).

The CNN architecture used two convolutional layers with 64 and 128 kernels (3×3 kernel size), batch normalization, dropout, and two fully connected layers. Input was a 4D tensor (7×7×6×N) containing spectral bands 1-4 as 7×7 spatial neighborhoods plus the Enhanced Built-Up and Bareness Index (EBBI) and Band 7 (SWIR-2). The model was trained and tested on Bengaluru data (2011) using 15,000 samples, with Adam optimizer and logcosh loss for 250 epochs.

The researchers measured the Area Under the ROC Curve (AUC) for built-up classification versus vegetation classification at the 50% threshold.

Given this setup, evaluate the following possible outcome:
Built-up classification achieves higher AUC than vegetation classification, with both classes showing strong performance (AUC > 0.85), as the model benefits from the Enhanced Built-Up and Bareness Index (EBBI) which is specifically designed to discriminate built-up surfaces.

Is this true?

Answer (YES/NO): NO